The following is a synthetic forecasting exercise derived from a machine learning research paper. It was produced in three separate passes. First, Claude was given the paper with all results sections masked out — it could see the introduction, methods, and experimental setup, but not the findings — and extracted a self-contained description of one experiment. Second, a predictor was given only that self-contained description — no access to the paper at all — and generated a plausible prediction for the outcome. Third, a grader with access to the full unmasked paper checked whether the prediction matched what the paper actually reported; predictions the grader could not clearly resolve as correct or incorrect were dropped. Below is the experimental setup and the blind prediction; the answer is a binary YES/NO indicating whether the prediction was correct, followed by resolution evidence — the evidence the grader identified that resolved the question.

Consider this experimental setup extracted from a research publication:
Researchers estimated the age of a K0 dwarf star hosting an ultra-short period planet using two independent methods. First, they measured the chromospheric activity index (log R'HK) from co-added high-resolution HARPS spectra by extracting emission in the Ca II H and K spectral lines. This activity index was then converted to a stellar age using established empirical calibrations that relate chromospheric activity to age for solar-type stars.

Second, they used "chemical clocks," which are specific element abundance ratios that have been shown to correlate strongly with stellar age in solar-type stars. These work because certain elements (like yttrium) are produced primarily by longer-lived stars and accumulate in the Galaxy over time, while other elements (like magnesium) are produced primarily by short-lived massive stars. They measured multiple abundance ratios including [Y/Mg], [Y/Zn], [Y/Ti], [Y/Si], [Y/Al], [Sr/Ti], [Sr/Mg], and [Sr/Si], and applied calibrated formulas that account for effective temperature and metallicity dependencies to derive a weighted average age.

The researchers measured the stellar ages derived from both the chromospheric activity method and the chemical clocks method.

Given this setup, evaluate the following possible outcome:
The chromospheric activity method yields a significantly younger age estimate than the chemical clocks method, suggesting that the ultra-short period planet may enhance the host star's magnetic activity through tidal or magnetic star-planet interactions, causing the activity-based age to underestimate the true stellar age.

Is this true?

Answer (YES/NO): NO